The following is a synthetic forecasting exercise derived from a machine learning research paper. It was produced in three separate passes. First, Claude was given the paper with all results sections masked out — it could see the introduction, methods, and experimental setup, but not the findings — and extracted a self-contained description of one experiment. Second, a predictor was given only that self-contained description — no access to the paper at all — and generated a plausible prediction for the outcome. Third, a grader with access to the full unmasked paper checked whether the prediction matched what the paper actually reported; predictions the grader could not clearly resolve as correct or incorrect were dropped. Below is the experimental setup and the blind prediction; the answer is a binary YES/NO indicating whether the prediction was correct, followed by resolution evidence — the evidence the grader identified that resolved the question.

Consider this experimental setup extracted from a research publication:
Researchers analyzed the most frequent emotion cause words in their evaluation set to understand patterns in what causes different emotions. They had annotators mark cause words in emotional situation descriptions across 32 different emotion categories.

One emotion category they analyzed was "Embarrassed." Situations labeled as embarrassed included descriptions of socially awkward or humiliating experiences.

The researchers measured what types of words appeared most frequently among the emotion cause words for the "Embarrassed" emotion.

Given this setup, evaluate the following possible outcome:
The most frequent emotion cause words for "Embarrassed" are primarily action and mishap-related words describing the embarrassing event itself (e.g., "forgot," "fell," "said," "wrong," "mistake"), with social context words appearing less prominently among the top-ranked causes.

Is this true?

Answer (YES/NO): NO